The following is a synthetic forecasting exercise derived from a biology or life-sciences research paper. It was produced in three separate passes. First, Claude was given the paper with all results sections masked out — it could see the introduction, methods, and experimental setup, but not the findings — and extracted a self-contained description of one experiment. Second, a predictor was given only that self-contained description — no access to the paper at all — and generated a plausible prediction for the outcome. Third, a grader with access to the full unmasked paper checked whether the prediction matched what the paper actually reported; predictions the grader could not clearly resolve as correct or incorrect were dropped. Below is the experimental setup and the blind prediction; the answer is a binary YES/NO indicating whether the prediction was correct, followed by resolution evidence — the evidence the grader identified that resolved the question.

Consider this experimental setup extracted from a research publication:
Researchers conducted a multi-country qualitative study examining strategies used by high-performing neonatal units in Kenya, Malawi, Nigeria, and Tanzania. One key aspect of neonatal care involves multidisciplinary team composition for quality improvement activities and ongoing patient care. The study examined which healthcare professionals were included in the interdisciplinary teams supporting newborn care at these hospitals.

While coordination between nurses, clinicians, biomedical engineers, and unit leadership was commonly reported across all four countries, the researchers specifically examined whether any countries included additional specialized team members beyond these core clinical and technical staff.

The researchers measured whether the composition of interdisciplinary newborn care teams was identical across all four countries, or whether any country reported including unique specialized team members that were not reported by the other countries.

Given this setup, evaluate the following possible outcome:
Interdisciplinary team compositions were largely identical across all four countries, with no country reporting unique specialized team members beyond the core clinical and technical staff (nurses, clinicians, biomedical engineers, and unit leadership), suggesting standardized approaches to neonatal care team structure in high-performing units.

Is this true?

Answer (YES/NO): NO